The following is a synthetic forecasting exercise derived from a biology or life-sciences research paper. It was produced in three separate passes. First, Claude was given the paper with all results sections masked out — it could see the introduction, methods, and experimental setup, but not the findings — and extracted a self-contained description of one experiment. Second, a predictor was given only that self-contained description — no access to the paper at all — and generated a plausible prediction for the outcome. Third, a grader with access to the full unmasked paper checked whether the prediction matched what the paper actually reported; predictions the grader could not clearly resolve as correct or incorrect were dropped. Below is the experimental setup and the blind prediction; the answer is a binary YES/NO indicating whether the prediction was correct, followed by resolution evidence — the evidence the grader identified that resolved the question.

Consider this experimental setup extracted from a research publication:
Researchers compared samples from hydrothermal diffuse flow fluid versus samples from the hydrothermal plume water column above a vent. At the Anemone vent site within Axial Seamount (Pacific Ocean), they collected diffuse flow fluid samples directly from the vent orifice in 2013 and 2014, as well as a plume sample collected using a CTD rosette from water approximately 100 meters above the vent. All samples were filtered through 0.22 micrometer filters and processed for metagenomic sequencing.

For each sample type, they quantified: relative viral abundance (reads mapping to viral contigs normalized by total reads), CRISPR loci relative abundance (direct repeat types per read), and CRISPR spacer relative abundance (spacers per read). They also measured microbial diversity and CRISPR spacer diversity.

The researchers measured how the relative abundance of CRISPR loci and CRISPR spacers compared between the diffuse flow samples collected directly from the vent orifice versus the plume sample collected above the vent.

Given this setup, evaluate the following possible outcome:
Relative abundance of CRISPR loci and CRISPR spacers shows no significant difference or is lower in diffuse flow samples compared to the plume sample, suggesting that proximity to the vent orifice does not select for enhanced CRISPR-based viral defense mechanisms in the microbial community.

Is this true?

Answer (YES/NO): NO